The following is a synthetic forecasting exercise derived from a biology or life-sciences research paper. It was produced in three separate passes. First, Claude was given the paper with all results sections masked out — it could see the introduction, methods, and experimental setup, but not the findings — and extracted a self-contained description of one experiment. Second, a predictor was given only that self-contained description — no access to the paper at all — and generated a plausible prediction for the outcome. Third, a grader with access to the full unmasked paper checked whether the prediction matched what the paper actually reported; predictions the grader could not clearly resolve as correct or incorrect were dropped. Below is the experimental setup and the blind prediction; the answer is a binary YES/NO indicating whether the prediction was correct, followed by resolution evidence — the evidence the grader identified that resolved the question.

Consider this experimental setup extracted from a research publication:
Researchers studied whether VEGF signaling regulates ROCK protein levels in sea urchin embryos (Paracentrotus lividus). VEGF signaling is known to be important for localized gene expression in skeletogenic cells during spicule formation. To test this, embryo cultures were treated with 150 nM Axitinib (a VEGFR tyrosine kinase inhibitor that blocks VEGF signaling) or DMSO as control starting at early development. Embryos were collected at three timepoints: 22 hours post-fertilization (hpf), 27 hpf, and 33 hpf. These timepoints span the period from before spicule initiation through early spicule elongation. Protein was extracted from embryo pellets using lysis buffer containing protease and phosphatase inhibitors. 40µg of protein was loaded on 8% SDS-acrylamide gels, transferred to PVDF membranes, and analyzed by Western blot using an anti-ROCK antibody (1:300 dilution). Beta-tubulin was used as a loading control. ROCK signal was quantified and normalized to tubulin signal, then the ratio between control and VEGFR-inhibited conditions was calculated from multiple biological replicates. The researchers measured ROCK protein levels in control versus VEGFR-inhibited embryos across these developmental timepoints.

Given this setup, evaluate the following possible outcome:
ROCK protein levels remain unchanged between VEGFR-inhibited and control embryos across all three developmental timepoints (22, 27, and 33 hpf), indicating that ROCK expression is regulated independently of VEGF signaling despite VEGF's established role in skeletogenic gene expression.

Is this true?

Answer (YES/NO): NO